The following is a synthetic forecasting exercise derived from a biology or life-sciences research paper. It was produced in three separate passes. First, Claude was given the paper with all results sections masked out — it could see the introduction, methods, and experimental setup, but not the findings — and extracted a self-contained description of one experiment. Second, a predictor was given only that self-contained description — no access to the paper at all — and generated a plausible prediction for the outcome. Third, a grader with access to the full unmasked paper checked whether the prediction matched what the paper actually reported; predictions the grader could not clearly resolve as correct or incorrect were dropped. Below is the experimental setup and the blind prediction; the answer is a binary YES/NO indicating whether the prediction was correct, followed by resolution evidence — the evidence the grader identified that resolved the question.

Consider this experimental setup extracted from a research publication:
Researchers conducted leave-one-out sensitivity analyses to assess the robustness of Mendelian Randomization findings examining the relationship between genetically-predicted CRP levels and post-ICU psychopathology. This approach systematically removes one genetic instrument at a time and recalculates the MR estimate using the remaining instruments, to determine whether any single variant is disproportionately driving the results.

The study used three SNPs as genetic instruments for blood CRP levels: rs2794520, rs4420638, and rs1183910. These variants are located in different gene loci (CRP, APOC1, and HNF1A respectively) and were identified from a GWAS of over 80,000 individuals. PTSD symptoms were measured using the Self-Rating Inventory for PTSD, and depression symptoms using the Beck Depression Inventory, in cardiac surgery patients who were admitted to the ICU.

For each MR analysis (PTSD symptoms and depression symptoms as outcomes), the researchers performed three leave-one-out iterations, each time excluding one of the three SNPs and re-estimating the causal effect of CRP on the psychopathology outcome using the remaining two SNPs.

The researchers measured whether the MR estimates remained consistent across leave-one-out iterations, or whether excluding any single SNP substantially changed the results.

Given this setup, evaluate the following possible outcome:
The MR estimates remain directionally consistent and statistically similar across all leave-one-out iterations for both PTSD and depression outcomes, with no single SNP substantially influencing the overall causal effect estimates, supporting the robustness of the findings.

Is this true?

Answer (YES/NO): YES